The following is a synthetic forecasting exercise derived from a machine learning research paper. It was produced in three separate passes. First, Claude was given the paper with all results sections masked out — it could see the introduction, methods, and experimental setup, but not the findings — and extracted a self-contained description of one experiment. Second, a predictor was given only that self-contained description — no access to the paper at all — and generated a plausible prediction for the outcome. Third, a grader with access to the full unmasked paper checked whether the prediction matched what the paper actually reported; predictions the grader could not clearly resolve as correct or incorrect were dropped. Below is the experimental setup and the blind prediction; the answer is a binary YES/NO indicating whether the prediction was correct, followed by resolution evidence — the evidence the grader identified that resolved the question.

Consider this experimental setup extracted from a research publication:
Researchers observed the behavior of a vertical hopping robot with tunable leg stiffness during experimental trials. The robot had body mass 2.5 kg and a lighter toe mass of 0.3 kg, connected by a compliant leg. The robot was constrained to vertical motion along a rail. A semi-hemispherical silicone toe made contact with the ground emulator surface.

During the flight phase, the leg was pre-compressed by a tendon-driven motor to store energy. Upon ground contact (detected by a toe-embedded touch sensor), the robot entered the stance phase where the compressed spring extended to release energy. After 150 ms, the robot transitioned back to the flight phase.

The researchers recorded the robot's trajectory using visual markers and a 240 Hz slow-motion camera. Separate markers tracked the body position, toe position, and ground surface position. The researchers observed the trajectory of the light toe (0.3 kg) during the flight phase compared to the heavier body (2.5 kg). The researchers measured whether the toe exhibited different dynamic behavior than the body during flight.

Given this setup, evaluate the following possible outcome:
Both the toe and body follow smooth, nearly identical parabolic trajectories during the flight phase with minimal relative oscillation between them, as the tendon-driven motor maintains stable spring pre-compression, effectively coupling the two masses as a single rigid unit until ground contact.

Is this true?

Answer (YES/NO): NO